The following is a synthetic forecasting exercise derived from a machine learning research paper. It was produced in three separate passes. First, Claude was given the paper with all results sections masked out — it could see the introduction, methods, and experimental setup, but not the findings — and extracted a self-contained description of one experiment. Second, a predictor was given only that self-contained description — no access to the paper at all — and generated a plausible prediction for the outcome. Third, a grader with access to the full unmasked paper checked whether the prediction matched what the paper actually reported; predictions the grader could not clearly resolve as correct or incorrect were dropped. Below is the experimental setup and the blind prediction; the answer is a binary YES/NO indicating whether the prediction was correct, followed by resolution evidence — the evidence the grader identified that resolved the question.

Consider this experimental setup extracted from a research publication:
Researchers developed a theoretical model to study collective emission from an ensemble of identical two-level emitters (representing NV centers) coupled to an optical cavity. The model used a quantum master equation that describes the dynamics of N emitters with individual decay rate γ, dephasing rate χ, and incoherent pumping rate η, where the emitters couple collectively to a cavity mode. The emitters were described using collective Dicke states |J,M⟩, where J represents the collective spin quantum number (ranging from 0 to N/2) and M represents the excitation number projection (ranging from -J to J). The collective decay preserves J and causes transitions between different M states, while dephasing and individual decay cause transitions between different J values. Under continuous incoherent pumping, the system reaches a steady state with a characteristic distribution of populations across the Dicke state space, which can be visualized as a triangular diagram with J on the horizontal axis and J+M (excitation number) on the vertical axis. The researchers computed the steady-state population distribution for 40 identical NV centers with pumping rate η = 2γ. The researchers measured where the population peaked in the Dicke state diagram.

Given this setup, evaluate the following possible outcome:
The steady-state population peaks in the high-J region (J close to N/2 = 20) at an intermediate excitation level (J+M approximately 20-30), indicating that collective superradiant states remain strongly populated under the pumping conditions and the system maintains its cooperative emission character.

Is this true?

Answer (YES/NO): NO